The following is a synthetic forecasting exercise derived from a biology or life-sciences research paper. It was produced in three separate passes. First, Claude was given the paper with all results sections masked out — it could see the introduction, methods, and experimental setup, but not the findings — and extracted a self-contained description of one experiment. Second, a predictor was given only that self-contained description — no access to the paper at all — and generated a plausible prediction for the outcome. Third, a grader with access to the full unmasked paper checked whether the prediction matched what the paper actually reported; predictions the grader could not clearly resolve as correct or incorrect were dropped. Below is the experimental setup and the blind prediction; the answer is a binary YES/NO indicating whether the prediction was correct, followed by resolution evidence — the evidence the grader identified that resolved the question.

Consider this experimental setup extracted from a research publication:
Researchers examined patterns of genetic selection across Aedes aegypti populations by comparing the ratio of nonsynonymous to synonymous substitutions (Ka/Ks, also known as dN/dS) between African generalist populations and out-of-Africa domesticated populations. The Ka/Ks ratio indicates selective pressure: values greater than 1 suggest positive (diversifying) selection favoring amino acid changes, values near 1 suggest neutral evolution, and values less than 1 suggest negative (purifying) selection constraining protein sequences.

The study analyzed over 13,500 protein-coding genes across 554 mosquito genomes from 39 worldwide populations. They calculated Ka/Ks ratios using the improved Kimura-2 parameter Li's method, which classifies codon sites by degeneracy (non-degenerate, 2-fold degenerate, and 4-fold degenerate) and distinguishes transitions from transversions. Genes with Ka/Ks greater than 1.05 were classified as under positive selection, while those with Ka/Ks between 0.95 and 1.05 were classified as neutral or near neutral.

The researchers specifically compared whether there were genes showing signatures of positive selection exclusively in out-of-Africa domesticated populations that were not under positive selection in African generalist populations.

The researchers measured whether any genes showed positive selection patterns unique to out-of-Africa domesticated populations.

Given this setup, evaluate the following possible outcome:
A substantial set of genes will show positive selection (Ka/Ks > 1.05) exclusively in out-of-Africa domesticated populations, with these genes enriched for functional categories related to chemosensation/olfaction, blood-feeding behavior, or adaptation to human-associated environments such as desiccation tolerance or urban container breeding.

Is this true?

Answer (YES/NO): YES